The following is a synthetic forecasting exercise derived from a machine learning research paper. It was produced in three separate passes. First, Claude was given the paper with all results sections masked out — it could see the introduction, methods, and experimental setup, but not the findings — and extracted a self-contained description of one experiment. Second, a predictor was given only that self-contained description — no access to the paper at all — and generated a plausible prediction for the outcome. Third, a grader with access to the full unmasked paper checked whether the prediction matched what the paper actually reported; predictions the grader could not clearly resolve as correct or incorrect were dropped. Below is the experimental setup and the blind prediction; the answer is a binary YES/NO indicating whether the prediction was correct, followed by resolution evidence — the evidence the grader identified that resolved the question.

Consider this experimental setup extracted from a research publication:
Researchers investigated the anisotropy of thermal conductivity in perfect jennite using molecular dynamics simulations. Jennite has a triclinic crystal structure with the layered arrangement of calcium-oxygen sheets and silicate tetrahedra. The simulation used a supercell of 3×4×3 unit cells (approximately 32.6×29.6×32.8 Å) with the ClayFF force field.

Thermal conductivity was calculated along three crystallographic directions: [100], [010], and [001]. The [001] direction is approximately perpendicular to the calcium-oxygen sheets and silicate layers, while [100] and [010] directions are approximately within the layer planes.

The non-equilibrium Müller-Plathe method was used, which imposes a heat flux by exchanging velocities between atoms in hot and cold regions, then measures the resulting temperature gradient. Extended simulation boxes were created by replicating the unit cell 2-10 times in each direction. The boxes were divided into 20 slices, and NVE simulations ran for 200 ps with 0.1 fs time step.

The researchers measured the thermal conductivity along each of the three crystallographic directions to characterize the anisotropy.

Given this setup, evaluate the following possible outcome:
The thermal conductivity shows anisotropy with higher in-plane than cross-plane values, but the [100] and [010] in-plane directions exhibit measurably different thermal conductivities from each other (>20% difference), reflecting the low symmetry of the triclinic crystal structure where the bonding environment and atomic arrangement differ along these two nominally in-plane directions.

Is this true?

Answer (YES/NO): YES